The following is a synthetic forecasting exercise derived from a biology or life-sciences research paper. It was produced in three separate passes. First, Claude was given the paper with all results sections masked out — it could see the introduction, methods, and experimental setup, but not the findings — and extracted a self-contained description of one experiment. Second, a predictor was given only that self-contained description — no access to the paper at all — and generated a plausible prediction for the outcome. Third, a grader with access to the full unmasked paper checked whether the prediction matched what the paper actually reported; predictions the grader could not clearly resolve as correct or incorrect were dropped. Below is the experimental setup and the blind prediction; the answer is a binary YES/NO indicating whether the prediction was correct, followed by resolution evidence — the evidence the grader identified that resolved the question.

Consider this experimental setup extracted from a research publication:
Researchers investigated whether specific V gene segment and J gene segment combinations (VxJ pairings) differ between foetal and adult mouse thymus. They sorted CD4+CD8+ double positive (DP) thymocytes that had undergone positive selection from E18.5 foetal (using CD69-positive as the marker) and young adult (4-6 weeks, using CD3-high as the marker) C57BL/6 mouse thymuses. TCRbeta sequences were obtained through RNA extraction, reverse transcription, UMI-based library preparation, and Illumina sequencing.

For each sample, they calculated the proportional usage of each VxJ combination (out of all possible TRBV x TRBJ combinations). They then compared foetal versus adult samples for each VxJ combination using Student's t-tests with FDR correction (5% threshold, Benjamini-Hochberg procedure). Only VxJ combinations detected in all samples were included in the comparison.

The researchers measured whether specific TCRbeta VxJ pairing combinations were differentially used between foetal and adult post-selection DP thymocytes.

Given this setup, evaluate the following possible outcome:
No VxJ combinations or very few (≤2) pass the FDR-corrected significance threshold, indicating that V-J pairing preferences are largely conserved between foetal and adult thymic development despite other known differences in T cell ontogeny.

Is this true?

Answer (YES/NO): NO